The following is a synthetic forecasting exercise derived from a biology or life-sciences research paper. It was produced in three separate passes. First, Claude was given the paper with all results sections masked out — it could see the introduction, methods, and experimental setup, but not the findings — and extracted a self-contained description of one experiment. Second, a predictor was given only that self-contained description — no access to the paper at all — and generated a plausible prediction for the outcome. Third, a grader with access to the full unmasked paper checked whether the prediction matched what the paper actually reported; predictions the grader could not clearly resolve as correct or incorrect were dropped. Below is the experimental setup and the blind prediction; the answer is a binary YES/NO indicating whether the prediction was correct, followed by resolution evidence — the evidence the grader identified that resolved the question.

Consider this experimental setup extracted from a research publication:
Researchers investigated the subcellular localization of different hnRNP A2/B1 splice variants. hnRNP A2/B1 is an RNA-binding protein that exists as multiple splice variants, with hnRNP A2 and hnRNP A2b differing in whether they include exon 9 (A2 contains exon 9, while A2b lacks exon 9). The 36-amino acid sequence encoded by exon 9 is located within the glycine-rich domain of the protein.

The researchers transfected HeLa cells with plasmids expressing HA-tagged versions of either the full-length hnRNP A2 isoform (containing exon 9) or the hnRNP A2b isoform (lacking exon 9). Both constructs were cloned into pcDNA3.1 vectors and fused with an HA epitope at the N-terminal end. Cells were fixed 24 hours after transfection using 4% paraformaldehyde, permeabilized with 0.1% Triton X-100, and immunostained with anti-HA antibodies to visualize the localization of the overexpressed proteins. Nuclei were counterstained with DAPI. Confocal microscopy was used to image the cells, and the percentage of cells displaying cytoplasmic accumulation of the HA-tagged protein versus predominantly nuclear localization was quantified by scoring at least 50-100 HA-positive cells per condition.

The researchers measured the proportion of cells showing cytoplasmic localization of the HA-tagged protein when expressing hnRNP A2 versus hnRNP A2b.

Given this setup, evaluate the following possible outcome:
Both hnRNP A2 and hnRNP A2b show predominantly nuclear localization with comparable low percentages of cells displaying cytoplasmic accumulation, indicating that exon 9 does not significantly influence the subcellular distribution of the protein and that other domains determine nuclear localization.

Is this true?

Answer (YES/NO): NO